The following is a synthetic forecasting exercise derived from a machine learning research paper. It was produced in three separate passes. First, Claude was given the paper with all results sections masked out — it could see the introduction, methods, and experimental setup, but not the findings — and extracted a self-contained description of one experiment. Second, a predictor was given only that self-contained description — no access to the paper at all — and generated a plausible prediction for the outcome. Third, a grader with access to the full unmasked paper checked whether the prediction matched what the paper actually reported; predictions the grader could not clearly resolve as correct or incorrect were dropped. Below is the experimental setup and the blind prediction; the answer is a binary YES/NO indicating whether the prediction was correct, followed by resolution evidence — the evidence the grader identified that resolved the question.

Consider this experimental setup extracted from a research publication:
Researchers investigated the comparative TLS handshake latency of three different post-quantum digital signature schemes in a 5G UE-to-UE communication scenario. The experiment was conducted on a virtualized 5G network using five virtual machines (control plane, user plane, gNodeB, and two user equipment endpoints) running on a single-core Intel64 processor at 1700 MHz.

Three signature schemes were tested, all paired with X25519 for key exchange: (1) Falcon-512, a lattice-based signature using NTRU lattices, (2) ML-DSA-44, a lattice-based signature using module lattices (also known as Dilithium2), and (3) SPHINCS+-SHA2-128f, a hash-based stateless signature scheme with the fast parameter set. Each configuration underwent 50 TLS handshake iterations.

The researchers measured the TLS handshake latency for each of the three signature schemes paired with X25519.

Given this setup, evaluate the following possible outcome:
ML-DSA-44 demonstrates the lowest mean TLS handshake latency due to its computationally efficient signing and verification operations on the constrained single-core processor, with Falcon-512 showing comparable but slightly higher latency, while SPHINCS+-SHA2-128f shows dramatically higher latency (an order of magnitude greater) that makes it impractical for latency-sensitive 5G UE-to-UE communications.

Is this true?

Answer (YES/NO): NO